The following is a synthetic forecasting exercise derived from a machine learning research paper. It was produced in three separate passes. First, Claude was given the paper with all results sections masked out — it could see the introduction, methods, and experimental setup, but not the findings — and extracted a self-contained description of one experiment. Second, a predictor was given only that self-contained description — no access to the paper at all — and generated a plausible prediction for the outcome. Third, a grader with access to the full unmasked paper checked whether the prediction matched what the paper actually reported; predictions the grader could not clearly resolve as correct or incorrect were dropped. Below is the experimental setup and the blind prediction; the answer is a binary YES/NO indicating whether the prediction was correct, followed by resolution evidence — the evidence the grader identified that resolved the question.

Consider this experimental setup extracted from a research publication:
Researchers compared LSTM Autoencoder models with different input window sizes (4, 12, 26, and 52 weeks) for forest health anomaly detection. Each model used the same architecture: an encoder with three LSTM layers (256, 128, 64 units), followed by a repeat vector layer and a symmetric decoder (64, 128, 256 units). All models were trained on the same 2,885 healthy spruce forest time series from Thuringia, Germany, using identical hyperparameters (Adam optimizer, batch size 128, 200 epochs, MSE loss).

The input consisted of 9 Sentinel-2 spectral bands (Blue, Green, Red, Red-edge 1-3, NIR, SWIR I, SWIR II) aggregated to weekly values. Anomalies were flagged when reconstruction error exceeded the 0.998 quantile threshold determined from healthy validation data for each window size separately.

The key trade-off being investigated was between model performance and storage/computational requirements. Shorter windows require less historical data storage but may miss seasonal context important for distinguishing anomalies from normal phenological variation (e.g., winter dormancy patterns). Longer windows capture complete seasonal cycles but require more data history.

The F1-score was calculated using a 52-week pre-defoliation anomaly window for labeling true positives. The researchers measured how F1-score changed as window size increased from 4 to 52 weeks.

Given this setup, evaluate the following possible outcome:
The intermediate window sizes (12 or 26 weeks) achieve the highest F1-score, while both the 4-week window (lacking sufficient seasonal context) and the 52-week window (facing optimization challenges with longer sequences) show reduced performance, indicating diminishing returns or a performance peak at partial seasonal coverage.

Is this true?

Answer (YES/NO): NO